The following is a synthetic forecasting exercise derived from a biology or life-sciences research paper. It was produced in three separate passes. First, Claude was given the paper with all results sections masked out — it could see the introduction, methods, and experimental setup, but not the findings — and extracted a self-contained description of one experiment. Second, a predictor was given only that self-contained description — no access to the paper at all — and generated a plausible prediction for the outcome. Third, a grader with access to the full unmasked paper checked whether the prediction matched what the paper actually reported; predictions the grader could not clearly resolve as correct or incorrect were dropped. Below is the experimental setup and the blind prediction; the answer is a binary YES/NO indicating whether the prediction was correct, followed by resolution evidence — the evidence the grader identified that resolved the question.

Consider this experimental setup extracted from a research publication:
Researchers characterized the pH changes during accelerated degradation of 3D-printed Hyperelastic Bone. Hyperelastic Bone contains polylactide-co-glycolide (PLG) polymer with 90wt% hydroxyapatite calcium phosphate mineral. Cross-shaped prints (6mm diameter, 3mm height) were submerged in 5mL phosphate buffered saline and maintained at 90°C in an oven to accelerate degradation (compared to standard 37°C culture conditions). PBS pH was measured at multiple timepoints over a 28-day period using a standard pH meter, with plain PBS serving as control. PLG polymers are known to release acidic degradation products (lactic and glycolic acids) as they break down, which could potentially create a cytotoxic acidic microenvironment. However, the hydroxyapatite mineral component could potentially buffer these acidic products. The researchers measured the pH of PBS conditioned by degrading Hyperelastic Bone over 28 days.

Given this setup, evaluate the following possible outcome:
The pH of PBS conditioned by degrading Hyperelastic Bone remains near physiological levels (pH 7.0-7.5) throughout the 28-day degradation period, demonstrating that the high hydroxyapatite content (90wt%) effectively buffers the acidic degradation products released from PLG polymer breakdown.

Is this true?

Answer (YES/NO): NO